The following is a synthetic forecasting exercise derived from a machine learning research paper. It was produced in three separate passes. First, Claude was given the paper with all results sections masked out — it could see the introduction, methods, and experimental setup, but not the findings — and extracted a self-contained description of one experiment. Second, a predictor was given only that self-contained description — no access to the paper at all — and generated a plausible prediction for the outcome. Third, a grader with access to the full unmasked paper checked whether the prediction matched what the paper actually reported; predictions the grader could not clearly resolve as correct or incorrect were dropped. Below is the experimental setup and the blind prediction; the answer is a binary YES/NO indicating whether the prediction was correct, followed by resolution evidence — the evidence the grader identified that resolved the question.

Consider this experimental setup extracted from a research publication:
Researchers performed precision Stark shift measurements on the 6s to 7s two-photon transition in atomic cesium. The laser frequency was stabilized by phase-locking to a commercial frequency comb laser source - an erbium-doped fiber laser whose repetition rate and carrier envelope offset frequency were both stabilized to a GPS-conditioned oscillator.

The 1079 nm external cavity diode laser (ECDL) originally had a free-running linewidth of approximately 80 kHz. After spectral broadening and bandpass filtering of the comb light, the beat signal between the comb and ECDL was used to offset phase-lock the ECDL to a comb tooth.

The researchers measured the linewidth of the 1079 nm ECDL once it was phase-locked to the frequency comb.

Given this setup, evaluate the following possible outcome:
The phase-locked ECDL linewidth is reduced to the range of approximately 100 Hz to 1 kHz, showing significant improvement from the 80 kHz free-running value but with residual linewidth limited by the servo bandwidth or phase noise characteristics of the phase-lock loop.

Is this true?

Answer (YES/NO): NO